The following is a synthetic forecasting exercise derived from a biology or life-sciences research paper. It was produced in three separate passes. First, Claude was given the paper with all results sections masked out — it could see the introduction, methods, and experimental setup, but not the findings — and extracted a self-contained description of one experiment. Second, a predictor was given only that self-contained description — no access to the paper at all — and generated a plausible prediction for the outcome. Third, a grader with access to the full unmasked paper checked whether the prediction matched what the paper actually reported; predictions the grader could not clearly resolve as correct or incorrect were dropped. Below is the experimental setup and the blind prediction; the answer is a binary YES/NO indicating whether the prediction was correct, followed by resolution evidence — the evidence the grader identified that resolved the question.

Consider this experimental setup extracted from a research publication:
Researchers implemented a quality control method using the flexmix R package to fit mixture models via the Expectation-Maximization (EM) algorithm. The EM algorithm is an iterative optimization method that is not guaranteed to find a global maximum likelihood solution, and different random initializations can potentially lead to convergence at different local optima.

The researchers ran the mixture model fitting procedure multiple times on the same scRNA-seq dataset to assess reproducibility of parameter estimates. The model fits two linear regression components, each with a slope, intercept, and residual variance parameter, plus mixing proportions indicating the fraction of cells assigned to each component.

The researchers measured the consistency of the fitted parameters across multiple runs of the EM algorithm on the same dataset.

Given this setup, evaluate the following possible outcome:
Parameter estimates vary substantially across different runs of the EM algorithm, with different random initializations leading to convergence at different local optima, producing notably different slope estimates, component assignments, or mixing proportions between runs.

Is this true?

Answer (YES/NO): NO